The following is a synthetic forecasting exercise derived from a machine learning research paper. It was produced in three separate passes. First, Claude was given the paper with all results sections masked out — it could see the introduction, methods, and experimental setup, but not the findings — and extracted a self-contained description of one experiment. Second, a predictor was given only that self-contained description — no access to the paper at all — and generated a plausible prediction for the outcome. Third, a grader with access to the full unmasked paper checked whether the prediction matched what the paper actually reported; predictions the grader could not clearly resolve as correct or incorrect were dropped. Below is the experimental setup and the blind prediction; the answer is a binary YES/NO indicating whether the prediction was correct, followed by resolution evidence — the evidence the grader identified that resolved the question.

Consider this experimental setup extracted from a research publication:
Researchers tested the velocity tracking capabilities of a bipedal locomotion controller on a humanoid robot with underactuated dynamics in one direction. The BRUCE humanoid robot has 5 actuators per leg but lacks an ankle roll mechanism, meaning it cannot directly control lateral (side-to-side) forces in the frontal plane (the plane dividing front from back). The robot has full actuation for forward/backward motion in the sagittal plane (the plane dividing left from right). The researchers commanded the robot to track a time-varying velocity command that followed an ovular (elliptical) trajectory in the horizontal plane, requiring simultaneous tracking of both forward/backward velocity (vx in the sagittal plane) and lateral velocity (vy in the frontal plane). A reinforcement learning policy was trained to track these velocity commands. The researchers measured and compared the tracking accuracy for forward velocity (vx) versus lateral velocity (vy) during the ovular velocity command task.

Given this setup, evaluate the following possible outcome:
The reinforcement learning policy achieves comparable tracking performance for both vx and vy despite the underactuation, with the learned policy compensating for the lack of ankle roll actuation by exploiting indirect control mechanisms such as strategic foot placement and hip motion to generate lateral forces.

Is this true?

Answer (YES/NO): NO